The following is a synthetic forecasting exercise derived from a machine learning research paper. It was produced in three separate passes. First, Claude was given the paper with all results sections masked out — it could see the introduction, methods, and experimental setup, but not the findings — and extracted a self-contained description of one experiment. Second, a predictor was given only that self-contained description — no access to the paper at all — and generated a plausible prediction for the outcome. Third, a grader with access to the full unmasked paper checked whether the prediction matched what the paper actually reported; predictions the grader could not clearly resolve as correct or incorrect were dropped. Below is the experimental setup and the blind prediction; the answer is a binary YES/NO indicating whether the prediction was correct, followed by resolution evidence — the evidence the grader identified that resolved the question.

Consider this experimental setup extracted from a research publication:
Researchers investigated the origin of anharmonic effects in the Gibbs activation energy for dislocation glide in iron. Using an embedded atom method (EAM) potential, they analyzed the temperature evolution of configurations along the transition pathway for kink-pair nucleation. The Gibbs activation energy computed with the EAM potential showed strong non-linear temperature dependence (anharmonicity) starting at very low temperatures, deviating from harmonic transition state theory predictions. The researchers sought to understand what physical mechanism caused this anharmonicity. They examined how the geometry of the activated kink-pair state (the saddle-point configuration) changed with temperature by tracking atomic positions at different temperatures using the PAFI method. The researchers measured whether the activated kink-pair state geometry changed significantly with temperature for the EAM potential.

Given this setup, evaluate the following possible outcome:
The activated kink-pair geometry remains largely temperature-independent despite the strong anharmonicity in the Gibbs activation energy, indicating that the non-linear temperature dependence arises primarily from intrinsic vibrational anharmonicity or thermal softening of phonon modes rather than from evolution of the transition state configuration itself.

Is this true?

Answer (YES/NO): NO